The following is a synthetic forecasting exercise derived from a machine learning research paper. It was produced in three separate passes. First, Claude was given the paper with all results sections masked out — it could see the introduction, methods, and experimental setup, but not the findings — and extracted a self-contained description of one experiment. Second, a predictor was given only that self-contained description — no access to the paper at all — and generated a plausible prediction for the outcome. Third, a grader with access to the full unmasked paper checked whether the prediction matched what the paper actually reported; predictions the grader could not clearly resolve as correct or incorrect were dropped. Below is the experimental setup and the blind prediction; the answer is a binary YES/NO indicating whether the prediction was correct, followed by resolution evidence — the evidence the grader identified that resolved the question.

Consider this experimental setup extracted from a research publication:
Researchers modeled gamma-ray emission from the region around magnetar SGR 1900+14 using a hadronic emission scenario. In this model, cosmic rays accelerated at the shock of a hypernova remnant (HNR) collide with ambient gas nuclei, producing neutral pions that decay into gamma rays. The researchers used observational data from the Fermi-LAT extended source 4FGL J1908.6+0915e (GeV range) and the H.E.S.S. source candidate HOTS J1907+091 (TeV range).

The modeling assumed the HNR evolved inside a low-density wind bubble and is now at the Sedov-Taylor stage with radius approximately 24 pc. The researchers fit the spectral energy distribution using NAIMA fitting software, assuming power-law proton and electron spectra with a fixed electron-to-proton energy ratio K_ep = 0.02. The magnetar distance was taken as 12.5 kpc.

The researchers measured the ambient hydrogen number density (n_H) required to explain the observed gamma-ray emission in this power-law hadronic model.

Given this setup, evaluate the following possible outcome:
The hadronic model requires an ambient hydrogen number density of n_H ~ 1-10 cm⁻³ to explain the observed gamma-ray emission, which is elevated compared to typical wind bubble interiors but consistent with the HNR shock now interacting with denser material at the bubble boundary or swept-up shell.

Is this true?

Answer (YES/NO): NO